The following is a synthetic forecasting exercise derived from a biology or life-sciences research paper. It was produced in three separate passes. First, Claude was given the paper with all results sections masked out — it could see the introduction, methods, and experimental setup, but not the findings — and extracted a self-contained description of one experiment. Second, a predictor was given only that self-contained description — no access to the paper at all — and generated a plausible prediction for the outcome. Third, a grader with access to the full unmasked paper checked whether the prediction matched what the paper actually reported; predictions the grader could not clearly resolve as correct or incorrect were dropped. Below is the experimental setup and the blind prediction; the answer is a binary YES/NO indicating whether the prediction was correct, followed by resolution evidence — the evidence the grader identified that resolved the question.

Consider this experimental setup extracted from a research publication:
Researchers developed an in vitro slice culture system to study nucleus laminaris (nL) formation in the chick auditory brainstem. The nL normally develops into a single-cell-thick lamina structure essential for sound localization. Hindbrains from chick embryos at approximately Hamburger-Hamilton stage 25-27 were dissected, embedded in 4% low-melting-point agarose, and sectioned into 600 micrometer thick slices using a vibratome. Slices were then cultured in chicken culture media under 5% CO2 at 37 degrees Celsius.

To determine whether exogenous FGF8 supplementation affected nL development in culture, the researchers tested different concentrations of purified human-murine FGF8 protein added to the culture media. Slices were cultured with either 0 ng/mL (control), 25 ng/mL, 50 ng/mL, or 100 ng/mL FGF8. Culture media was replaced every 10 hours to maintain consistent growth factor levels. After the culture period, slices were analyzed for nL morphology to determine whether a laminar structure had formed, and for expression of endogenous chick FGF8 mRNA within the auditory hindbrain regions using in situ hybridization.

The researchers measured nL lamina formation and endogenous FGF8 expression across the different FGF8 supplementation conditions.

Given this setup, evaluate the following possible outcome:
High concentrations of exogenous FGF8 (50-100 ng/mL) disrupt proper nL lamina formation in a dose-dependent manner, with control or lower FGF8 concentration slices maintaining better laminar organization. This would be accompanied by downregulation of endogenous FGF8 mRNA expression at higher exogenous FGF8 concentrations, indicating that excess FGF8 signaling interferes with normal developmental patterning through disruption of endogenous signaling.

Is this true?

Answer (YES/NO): NO